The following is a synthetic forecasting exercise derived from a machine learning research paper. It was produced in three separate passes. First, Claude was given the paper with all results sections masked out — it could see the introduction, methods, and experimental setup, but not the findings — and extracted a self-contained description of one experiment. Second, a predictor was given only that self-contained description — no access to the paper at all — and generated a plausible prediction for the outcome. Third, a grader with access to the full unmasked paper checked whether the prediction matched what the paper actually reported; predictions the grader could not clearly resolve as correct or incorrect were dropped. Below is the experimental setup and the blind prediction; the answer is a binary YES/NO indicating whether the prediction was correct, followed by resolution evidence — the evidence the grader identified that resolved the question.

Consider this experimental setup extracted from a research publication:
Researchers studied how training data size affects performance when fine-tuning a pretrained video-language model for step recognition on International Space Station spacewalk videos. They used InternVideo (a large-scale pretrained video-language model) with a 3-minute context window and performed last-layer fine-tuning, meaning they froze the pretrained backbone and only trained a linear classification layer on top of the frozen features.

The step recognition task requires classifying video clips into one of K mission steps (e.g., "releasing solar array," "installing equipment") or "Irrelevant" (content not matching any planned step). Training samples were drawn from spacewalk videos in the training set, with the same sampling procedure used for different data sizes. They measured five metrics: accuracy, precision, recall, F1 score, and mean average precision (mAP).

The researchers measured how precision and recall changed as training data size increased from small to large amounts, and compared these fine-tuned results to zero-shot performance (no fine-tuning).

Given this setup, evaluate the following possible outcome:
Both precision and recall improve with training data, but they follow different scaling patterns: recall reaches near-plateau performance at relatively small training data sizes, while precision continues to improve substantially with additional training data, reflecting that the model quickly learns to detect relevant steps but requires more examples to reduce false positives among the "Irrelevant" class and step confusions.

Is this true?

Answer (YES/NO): NO